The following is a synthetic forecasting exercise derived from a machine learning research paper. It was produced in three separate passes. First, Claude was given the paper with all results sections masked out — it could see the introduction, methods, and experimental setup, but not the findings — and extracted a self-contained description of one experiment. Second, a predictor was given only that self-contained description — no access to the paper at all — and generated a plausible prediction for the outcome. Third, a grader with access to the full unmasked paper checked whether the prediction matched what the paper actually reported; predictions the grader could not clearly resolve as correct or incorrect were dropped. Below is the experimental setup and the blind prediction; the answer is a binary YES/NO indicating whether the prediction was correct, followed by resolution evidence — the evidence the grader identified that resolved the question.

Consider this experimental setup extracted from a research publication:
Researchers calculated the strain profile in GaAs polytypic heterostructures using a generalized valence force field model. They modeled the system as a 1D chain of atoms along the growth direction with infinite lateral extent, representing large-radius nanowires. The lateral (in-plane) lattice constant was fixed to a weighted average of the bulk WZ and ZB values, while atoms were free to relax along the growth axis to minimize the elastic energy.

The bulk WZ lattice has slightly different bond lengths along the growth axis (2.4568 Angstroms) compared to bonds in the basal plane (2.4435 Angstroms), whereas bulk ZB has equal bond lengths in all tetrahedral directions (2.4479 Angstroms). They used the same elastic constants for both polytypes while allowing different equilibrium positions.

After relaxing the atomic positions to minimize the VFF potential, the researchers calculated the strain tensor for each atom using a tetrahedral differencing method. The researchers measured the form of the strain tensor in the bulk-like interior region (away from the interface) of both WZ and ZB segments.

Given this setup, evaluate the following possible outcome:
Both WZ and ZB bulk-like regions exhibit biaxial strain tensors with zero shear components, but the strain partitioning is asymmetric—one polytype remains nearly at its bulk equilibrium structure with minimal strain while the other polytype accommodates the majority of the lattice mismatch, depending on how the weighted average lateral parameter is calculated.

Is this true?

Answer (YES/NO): NO